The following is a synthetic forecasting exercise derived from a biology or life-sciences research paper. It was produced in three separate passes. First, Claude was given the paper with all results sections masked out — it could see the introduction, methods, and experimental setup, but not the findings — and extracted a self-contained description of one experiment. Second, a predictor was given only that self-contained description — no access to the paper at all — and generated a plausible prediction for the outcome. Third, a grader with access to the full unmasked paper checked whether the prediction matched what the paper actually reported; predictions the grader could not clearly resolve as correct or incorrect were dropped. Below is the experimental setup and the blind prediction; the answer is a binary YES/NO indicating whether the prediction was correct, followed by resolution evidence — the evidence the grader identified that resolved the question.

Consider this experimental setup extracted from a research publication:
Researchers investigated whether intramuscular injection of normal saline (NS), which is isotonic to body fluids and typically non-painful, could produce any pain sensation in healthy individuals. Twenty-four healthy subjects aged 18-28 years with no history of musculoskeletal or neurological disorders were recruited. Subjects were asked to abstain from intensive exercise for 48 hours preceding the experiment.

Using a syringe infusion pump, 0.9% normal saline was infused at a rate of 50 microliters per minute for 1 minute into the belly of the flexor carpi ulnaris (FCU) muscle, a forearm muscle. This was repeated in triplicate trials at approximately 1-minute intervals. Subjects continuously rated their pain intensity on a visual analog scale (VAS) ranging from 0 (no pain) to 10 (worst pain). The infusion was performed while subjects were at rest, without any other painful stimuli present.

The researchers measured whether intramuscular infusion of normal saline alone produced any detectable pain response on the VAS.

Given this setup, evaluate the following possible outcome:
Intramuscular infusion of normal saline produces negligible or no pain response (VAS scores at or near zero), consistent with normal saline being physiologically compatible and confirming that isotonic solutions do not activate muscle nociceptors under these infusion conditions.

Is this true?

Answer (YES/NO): YES